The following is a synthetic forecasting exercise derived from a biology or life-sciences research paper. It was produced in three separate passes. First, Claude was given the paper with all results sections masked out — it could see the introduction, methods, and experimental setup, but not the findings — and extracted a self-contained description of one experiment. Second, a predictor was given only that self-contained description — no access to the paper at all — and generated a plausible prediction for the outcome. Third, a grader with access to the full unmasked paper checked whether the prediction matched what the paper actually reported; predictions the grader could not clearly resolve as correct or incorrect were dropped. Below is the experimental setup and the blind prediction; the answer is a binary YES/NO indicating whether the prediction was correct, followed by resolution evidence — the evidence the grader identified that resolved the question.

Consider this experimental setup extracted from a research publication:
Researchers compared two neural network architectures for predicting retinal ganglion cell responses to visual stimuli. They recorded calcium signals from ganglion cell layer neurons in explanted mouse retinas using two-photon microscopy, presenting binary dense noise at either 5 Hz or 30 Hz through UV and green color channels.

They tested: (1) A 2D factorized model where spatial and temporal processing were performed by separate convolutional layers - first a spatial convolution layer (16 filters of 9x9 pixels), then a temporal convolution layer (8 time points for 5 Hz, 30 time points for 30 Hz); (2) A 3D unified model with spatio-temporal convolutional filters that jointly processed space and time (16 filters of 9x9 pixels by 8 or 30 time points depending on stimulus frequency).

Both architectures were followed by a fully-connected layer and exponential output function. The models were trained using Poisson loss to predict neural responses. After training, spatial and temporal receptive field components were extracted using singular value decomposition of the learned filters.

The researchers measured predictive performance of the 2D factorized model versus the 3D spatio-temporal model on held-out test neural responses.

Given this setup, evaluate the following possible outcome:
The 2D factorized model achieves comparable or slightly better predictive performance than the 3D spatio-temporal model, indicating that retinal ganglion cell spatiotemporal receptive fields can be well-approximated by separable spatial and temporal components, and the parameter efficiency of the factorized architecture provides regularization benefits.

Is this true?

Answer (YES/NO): YES